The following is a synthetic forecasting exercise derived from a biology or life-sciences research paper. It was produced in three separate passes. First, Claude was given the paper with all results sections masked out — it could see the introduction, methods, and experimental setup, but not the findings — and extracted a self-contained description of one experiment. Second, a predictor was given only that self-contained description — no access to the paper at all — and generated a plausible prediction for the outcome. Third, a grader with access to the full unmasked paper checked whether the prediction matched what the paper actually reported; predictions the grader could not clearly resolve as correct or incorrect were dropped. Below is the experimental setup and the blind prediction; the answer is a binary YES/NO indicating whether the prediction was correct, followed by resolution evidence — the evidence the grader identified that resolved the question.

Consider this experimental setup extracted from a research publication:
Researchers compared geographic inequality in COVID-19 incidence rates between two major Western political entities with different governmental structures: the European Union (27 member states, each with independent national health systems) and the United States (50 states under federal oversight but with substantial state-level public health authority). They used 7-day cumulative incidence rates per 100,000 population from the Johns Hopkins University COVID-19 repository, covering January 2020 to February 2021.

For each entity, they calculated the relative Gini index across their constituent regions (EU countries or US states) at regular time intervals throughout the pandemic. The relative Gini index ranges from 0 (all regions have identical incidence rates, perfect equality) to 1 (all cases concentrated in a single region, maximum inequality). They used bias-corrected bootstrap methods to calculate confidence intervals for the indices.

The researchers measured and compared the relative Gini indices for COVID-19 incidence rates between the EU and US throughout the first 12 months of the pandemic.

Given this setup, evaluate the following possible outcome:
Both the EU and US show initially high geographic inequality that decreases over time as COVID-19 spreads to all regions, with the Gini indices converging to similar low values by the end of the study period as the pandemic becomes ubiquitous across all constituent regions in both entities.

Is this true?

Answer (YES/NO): YES